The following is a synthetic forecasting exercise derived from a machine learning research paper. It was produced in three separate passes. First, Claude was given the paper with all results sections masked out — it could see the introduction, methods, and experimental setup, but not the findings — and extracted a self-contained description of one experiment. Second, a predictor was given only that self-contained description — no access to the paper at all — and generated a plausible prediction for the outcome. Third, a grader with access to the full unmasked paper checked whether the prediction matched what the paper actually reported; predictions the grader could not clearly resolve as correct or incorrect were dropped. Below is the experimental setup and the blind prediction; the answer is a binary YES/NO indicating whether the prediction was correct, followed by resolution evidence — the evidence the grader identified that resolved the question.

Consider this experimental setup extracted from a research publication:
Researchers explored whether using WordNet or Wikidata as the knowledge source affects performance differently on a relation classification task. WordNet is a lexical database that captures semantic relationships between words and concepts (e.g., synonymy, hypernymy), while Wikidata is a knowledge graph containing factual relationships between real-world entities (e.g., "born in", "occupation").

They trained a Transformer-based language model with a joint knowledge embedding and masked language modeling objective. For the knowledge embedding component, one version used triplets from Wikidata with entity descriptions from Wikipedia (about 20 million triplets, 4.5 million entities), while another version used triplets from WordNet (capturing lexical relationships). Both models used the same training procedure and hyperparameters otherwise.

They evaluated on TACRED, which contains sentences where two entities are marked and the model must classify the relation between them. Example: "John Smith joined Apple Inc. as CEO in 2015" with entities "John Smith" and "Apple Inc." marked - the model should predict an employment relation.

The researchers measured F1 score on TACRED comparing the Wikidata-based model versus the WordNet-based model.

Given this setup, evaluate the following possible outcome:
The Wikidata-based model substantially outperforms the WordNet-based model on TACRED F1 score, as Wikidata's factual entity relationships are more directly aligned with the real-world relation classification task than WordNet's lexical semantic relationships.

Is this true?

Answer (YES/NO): NO